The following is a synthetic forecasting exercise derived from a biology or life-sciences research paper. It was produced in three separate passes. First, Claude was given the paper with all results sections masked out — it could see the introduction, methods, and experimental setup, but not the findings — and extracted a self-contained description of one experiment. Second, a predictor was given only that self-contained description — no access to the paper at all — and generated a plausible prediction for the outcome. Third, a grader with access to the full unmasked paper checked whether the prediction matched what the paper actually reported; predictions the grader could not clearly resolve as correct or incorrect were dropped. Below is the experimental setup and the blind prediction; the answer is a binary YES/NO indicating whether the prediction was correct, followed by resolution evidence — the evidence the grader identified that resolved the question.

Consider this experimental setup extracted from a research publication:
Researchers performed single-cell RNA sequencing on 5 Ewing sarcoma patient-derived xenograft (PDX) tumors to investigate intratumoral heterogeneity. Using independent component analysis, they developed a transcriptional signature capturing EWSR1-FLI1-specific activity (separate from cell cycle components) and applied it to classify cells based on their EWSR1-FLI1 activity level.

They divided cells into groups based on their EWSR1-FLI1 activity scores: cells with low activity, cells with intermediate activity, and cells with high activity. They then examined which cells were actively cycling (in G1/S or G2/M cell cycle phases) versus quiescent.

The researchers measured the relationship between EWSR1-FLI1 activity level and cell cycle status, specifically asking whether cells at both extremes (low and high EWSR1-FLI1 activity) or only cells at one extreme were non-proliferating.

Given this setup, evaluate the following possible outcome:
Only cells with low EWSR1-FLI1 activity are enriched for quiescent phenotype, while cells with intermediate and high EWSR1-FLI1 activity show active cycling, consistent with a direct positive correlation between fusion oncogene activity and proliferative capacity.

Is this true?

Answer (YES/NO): NO